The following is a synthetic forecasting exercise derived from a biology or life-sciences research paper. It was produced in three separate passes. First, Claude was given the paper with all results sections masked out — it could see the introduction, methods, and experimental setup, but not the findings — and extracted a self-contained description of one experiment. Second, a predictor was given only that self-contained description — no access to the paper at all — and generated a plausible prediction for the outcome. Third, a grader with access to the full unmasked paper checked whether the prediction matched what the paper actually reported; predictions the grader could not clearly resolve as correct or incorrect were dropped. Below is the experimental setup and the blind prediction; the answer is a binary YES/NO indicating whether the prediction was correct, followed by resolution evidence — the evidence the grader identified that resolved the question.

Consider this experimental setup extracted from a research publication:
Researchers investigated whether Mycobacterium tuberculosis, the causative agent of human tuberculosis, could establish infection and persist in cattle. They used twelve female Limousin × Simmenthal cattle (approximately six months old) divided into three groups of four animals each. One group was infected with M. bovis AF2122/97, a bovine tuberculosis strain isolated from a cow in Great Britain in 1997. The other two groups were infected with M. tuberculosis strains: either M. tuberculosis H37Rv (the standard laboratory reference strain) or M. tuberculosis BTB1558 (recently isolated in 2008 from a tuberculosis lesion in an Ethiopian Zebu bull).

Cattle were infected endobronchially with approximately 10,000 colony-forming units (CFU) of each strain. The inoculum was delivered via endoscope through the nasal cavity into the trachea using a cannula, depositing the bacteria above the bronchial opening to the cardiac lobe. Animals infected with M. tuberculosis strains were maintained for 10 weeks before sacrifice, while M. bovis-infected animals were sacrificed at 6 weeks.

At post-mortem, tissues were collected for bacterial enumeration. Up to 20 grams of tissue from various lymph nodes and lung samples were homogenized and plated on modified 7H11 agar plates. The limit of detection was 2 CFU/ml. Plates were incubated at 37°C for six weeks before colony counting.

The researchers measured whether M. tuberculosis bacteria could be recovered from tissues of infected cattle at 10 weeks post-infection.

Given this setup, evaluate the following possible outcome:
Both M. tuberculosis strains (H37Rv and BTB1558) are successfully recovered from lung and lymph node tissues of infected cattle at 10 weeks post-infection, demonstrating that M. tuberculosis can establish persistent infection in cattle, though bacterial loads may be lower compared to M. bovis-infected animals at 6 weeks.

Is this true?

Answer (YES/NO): NO